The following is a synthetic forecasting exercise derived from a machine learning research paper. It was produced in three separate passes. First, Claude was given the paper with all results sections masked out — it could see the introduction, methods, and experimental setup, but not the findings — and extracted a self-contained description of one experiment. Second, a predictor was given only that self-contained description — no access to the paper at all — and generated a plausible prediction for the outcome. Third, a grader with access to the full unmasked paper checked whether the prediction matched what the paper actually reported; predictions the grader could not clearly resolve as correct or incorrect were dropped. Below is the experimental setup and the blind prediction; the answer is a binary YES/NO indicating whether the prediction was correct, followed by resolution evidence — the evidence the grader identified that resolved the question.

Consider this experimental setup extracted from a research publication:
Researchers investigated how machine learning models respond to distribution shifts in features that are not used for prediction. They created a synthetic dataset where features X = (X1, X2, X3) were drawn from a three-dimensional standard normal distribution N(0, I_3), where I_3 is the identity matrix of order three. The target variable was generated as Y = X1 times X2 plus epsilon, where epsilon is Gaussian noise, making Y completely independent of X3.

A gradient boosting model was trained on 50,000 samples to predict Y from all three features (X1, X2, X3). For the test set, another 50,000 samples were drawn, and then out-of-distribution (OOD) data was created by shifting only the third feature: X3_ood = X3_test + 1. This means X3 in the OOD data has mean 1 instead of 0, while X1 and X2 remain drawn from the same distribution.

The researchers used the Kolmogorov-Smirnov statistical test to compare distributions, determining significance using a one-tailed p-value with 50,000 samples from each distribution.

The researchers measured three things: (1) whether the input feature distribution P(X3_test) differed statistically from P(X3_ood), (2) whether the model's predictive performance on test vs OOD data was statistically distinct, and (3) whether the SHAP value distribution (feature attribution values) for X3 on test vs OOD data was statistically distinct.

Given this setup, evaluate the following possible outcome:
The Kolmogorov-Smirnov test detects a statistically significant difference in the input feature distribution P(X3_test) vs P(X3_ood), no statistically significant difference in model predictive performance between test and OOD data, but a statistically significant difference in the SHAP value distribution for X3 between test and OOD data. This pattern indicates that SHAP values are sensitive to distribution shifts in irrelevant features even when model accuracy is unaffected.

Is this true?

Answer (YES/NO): NO